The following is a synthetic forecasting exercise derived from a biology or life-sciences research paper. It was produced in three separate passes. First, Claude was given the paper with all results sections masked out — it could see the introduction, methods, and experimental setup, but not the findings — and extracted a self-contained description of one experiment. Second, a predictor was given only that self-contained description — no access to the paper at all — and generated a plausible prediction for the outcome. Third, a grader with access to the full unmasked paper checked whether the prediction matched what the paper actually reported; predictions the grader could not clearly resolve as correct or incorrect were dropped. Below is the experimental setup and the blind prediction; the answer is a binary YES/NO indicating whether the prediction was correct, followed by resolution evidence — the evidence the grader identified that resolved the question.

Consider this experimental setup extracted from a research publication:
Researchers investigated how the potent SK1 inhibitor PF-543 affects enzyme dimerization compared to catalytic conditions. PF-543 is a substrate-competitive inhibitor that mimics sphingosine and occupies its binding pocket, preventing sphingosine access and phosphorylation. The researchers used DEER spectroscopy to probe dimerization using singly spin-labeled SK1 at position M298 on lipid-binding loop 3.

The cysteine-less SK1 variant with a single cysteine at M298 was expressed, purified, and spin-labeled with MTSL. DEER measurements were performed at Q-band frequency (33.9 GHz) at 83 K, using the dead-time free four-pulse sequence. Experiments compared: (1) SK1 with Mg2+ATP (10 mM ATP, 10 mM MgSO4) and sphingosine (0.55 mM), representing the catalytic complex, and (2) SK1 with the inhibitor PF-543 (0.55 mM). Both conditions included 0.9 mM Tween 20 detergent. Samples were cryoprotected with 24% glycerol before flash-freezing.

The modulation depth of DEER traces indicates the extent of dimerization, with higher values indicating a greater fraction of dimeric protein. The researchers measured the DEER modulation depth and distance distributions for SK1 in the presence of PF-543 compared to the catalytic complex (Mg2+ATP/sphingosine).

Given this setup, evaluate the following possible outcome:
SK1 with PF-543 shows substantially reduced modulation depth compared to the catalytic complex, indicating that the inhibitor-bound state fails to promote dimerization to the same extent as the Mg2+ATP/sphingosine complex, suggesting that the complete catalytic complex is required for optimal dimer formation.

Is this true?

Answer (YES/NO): NO